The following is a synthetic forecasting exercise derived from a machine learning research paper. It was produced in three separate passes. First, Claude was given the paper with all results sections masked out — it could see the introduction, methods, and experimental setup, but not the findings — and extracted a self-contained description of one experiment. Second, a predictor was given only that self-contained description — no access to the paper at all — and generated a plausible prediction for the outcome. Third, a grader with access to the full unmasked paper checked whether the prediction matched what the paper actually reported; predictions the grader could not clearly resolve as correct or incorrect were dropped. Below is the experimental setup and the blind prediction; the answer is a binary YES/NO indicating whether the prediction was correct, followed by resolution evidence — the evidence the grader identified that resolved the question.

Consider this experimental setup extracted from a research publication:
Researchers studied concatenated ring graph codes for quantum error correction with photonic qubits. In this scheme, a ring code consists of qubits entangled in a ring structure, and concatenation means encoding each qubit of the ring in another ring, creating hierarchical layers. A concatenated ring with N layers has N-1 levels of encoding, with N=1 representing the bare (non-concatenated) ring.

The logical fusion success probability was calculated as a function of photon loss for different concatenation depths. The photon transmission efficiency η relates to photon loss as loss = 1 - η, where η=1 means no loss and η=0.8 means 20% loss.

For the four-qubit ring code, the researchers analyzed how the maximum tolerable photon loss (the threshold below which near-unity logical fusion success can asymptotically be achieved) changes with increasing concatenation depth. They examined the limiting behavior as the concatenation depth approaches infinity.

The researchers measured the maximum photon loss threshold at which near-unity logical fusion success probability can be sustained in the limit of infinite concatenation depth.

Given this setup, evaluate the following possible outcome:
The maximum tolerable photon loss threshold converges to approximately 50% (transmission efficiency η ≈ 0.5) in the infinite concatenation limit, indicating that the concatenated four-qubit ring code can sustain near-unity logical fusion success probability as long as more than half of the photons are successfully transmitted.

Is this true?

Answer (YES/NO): NO